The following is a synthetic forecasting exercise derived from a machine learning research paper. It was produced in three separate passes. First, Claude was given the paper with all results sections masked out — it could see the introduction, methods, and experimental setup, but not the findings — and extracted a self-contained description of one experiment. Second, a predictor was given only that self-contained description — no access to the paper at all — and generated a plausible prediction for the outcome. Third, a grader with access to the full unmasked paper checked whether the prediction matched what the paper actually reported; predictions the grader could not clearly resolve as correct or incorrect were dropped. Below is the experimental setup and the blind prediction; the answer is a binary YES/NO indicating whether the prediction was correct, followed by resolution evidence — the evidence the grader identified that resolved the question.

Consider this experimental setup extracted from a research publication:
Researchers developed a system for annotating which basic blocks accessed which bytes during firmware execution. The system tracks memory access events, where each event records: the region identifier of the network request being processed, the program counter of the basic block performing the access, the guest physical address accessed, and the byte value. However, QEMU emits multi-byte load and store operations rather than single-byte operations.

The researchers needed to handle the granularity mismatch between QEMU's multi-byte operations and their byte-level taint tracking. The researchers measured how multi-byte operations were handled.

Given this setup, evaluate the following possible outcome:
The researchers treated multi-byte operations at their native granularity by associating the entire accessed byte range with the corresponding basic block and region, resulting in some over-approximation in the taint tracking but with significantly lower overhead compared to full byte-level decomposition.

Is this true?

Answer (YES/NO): NO